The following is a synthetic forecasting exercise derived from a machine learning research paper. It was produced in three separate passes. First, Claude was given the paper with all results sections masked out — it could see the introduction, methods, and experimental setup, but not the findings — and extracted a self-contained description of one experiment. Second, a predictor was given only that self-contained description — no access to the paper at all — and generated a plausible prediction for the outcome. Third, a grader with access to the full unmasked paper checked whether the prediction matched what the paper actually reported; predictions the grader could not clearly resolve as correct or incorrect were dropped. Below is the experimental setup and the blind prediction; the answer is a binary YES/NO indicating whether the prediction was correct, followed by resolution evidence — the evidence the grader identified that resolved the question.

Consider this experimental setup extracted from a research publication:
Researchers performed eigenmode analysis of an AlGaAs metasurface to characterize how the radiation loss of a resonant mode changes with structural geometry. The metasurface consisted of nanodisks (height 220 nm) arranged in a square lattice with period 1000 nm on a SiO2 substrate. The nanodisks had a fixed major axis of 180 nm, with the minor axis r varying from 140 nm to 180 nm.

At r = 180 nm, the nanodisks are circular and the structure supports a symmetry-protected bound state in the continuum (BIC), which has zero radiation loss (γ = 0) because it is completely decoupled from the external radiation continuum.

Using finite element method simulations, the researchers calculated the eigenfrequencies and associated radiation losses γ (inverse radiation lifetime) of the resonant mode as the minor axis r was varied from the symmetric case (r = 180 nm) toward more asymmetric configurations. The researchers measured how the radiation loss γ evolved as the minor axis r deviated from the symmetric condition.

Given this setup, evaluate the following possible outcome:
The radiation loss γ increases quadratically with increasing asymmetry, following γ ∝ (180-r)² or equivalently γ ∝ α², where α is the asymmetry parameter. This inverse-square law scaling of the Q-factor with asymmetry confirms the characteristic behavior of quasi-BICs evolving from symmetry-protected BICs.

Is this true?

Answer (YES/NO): YES